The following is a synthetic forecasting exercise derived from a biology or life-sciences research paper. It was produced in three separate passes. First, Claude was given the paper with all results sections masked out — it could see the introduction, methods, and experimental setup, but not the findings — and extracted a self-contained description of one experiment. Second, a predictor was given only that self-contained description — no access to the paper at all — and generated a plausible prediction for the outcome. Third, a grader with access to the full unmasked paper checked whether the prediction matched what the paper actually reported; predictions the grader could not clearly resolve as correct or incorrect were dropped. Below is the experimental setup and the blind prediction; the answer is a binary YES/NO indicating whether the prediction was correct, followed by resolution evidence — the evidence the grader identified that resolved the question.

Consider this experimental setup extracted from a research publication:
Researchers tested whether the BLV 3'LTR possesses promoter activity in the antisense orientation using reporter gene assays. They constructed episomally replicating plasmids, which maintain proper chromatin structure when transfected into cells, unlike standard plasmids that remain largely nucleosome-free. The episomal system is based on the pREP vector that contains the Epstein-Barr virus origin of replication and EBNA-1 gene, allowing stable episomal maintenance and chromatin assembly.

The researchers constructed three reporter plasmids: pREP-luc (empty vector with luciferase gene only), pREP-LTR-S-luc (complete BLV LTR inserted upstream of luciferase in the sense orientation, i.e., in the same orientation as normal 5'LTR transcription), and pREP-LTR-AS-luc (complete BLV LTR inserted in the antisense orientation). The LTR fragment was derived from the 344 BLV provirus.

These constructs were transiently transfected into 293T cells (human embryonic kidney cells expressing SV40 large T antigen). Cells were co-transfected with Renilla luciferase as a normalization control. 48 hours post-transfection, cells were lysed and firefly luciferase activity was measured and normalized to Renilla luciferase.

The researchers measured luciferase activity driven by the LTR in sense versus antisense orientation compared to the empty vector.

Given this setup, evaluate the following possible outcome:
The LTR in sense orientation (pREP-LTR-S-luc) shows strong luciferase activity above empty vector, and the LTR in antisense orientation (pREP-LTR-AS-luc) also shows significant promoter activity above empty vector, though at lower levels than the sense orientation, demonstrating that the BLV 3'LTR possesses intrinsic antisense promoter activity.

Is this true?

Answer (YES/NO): NO